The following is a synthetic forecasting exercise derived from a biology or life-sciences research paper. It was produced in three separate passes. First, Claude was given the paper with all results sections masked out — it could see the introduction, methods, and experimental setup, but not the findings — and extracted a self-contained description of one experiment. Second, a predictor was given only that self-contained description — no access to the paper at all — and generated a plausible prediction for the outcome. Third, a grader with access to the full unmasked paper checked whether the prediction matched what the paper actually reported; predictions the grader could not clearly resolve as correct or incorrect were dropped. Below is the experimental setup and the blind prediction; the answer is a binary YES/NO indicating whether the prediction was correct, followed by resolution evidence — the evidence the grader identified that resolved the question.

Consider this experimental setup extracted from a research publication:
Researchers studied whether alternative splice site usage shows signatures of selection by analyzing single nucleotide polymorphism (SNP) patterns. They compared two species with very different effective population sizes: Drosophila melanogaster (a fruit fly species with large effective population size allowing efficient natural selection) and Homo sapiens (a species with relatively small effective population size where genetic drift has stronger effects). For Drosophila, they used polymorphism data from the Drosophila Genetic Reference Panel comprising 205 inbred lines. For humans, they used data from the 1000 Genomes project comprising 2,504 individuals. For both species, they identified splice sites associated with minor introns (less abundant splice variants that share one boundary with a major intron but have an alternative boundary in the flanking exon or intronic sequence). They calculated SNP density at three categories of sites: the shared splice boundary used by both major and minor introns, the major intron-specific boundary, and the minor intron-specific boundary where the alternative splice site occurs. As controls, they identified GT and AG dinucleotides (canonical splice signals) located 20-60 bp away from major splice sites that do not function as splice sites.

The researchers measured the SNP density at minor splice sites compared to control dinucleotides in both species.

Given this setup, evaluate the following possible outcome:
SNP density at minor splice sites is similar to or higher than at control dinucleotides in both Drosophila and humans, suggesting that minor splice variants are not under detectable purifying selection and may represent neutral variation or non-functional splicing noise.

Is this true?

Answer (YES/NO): NO